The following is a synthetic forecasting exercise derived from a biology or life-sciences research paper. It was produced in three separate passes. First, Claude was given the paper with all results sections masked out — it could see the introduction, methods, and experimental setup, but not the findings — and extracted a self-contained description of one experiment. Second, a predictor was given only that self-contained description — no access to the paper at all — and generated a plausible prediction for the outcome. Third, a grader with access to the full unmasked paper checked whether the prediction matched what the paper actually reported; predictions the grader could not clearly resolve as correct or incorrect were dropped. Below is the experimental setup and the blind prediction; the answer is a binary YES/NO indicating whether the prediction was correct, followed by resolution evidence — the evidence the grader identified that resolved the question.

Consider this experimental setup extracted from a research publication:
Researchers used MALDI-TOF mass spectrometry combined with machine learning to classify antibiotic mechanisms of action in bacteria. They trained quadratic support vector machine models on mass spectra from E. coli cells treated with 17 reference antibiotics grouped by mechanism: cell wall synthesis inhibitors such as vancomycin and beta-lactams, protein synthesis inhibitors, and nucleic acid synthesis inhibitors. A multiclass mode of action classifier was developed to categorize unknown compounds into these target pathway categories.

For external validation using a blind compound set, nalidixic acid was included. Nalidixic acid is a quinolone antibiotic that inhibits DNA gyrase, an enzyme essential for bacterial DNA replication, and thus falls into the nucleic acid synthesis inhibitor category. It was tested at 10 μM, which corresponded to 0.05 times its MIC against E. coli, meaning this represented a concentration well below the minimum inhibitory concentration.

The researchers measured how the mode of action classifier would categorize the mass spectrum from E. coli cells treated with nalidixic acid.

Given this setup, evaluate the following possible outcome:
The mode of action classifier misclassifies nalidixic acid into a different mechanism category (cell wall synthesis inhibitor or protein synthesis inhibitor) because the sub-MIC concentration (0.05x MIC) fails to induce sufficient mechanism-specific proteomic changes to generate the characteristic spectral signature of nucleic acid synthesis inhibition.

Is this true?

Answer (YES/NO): YES